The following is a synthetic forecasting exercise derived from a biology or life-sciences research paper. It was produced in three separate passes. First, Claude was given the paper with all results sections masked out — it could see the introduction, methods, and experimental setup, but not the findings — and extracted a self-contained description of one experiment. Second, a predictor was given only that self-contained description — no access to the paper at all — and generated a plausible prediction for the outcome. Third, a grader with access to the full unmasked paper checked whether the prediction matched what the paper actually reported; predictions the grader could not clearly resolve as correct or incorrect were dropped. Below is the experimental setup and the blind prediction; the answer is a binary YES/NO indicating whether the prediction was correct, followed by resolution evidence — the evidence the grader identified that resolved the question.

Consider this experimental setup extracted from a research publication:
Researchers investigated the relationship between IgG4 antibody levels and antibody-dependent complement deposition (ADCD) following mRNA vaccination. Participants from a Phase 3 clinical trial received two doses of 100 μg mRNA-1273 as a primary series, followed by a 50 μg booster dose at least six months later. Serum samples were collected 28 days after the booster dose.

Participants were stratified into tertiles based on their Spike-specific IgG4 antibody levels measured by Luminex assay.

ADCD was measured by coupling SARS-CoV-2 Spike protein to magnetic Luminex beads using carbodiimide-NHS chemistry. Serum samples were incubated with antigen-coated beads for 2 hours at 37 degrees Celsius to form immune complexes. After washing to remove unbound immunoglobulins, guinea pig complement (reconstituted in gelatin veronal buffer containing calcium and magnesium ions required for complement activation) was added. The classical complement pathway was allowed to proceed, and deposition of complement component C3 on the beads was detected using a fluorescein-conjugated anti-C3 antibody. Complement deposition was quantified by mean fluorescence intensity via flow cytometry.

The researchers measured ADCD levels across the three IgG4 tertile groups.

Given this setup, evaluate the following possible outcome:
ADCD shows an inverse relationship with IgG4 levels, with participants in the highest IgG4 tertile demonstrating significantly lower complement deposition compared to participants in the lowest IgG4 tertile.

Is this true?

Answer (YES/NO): NO